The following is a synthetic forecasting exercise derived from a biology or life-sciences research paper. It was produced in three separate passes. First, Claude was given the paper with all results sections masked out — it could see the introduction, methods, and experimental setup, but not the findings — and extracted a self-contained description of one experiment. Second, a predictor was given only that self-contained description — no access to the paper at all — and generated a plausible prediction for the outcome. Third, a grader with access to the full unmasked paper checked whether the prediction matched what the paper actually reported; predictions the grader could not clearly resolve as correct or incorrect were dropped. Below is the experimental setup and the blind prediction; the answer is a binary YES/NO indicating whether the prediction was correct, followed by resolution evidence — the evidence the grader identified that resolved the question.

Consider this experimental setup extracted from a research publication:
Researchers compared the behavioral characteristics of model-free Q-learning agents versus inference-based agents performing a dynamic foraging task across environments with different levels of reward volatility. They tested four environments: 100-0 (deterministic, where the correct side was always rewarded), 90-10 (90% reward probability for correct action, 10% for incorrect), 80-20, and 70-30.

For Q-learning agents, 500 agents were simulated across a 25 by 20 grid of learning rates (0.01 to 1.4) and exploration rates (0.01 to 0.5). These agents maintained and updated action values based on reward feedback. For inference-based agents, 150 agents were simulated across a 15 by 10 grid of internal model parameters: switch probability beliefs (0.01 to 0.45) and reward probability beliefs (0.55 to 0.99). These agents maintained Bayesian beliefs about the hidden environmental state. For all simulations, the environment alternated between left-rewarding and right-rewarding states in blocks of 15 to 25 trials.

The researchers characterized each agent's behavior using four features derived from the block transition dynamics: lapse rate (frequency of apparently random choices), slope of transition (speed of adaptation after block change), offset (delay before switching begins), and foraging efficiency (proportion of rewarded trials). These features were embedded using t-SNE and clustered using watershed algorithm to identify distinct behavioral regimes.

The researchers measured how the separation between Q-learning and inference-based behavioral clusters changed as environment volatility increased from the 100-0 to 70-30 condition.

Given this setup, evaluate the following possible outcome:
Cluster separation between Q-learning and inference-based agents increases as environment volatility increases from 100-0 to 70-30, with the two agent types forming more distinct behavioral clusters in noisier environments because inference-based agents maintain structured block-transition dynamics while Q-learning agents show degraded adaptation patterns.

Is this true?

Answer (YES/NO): NO